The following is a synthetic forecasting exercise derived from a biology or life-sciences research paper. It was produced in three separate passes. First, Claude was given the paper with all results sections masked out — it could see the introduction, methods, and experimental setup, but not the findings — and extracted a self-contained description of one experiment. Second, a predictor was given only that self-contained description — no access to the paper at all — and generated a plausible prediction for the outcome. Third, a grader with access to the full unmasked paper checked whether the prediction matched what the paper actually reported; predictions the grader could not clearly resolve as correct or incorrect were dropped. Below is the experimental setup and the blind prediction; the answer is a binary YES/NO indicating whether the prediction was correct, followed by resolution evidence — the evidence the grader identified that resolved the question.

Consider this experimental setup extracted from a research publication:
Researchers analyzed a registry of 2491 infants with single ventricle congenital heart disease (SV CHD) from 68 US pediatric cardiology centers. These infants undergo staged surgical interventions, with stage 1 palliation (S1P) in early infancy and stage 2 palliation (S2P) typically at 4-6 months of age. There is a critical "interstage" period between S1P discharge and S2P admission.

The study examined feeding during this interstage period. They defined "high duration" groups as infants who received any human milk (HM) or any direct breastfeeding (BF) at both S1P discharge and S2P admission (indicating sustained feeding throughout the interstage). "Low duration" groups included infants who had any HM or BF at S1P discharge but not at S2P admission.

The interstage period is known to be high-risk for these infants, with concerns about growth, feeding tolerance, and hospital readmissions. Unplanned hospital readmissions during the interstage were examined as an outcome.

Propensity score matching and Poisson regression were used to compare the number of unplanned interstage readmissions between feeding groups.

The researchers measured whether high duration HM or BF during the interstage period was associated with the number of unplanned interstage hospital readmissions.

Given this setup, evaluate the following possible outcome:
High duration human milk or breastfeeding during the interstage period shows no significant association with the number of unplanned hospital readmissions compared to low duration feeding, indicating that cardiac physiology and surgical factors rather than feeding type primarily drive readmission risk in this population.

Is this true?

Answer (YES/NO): NO